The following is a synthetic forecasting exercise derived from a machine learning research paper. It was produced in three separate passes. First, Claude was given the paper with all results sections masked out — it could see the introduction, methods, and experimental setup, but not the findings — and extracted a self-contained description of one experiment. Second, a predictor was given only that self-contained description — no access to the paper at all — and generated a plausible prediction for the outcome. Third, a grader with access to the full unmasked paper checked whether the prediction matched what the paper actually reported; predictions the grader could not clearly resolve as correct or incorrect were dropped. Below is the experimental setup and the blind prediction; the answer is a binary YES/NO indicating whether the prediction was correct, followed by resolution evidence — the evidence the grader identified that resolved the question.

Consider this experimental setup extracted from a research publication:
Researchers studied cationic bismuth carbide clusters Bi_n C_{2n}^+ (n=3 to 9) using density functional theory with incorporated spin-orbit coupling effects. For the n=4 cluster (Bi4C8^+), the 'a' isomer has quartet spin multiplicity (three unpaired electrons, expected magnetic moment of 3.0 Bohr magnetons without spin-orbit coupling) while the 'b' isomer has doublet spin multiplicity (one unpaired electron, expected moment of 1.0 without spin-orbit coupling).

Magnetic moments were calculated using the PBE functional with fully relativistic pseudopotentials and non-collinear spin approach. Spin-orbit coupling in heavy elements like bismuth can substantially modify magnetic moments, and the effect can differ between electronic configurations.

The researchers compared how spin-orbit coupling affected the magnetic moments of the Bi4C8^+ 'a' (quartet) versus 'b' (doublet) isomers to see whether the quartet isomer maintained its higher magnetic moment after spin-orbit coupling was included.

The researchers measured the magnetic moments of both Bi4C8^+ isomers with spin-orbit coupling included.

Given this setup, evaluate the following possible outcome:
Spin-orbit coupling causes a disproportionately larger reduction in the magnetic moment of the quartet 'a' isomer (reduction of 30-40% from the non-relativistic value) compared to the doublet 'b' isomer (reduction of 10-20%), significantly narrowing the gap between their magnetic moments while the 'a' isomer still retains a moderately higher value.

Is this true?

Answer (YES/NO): NO